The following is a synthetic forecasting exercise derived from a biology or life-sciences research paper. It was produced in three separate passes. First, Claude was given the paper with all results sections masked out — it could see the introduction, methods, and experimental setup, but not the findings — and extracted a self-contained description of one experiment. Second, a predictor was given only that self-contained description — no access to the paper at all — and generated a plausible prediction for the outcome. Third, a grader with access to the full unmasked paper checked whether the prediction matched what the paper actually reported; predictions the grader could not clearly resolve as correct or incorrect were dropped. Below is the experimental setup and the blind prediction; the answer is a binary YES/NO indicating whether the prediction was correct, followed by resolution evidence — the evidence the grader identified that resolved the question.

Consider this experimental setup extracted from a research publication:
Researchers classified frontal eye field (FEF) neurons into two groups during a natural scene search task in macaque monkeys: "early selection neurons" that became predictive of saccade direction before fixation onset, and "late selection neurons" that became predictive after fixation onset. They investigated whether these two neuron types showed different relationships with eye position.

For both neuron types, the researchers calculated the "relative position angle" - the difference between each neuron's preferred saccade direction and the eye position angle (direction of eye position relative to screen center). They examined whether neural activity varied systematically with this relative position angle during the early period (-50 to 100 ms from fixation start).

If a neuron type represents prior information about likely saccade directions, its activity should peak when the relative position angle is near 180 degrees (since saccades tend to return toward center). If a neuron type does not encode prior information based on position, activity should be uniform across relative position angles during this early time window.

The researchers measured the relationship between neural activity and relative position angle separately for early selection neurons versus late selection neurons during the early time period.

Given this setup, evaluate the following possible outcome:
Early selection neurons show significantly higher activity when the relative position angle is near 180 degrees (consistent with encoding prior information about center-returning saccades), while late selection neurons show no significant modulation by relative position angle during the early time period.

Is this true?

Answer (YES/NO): NO